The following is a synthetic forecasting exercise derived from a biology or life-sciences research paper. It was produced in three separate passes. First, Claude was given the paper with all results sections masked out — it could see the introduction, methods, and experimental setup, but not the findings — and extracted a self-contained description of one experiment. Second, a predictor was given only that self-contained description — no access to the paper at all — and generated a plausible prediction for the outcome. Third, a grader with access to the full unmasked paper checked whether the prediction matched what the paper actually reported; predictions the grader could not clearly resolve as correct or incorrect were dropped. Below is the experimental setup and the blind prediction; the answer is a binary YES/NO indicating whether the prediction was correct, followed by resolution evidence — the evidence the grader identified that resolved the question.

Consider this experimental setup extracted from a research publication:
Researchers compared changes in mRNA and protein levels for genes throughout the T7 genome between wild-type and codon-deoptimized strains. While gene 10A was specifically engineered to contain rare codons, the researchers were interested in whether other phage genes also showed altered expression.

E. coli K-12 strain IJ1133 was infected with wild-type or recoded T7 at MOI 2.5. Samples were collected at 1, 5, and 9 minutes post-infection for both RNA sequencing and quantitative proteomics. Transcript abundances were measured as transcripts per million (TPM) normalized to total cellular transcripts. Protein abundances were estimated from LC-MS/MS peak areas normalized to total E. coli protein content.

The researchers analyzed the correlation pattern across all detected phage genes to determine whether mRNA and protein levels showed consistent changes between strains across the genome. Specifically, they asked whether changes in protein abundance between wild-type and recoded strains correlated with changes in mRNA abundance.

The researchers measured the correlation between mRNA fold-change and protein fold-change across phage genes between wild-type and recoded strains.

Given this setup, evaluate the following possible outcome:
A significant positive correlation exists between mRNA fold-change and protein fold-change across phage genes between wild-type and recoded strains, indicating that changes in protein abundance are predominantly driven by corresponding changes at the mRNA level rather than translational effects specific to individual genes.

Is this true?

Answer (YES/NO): NO